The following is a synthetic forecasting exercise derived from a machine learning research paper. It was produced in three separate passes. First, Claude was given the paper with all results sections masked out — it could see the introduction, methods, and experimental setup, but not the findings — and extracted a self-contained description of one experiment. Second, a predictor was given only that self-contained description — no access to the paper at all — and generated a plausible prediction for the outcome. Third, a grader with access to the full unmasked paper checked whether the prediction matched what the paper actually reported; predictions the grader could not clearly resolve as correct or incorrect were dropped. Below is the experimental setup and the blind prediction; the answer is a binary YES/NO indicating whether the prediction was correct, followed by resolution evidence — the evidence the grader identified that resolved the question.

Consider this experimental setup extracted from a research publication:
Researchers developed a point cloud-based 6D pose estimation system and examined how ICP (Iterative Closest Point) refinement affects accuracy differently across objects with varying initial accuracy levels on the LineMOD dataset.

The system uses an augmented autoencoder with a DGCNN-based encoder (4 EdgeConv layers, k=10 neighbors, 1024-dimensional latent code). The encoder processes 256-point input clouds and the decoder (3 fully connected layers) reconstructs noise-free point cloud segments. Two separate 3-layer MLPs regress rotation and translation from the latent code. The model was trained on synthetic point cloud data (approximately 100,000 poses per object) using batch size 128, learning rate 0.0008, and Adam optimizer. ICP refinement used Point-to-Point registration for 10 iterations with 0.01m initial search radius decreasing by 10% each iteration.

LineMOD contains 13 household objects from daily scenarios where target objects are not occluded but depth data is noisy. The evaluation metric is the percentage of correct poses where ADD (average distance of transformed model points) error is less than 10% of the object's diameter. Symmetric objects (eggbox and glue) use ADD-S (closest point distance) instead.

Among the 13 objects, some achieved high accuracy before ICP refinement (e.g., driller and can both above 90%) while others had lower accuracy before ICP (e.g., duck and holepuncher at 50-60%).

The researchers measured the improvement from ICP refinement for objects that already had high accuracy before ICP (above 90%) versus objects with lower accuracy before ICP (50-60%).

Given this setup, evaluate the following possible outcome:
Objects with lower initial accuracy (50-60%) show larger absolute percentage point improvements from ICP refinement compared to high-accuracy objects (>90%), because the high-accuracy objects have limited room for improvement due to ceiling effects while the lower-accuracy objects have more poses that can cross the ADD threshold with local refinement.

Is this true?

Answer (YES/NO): YES